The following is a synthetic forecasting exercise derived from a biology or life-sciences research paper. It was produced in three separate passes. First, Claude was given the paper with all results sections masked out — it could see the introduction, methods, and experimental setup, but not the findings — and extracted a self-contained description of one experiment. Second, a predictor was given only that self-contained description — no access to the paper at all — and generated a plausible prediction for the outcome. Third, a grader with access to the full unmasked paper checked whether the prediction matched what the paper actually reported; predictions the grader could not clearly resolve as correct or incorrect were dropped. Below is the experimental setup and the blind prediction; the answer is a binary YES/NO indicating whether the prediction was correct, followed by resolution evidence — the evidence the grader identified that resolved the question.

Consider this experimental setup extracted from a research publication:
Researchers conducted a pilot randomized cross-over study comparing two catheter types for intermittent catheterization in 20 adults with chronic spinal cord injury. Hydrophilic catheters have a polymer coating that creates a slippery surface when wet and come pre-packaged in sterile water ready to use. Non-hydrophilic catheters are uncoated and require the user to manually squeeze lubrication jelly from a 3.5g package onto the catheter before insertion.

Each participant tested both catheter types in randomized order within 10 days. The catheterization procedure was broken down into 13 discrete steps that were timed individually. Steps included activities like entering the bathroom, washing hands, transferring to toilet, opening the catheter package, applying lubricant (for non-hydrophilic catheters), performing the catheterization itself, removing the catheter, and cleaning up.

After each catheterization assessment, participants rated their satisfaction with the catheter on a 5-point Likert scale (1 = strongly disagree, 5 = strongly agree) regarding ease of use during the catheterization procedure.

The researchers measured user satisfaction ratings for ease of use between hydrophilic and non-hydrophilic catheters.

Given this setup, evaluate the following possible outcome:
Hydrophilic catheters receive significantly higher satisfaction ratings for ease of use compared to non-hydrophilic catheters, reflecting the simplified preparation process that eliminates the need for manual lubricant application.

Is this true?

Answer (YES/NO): YES